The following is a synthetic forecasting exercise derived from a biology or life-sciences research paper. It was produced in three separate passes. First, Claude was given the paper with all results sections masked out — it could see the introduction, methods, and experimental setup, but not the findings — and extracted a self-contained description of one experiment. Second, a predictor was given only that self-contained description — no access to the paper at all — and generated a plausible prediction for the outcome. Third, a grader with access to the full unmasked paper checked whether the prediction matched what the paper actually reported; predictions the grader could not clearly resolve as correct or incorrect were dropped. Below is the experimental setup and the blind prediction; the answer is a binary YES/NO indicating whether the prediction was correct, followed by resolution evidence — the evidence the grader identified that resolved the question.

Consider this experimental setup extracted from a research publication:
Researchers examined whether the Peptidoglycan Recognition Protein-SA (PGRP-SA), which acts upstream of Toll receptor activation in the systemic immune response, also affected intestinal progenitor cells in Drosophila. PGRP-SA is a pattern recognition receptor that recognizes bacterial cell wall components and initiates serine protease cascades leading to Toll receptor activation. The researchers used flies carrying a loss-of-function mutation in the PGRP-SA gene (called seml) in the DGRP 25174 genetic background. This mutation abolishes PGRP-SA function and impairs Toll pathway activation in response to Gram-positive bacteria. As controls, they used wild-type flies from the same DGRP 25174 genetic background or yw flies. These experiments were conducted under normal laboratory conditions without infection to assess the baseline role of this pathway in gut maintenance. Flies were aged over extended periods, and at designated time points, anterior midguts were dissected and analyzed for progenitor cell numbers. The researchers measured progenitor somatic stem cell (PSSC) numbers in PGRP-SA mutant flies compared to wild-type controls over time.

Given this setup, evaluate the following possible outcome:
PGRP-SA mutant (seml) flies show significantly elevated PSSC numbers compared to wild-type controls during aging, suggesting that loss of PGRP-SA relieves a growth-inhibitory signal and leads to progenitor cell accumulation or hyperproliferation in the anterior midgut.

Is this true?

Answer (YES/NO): NO